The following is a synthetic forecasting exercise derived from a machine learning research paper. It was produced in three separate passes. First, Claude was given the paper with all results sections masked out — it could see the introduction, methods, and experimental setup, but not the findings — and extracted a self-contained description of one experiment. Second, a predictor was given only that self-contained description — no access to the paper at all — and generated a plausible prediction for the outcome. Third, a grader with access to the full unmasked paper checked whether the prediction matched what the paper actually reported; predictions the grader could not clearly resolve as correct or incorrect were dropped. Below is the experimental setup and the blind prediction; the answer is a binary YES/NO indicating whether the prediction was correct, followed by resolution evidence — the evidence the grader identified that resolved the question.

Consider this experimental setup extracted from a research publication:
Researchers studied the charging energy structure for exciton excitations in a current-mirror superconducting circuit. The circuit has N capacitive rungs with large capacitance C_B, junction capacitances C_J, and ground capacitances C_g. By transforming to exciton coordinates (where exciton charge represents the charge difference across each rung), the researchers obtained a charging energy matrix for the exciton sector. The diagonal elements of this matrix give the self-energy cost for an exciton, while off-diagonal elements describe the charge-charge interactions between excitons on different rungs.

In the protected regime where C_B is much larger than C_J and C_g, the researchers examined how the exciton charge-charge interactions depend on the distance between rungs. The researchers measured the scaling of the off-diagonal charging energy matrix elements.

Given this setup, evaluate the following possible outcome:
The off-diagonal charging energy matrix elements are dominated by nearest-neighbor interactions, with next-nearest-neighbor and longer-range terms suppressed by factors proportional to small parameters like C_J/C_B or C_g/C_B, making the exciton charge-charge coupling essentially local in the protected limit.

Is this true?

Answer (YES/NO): YES